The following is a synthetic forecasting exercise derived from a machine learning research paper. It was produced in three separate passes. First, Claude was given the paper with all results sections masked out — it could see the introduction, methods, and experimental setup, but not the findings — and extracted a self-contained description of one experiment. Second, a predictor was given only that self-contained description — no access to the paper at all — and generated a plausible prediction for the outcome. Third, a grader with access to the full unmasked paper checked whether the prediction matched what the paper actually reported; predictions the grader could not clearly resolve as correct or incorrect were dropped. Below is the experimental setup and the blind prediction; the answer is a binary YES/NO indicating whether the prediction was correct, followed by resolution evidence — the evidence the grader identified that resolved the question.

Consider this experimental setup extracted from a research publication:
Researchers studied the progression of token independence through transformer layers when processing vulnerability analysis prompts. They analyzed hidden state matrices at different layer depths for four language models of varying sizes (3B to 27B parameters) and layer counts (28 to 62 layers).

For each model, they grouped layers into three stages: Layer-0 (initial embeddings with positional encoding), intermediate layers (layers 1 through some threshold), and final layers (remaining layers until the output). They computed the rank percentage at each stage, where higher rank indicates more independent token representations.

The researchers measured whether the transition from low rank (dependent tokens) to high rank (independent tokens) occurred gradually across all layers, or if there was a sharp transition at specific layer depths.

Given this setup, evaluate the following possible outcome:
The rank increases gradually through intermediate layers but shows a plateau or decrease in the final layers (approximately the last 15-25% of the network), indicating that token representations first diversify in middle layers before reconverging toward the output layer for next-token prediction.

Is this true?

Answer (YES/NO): NO